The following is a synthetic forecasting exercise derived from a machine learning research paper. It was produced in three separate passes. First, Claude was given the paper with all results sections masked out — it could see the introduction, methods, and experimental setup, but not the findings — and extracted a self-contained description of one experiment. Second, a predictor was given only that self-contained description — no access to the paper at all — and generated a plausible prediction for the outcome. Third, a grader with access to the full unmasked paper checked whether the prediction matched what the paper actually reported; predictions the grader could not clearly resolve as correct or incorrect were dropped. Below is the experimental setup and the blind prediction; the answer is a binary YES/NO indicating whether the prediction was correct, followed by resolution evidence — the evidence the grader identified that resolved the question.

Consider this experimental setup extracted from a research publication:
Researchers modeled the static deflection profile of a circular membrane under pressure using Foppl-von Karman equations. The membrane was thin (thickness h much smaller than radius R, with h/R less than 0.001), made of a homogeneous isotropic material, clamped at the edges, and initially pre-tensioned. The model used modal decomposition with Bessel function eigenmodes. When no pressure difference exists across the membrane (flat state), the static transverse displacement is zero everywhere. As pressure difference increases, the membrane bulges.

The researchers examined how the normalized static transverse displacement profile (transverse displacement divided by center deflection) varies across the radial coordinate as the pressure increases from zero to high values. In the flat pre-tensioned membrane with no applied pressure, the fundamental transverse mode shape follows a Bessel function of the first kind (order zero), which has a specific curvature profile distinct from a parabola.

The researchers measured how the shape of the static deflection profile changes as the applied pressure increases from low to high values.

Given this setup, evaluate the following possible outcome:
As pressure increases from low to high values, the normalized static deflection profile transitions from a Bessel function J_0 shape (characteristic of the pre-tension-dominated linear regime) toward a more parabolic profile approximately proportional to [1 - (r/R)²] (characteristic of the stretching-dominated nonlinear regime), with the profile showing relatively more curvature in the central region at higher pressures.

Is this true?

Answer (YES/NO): YES